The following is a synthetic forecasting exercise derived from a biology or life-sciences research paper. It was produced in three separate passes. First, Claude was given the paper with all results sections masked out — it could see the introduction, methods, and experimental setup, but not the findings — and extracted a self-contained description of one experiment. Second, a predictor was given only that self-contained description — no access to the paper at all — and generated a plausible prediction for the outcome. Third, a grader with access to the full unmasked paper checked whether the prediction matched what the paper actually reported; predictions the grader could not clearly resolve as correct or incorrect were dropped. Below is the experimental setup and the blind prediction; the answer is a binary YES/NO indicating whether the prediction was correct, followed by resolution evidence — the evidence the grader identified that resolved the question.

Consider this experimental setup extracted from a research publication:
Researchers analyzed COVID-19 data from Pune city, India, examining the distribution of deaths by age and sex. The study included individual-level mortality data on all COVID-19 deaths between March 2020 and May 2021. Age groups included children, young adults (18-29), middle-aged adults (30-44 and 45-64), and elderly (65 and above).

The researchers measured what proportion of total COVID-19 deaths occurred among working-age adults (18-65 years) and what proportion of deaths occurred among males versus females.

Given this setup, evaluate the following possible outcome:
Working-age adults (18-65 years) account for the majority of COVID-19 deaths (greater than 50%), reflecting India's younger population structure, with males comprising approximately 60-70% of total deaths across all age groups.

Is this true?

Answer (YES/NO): NO